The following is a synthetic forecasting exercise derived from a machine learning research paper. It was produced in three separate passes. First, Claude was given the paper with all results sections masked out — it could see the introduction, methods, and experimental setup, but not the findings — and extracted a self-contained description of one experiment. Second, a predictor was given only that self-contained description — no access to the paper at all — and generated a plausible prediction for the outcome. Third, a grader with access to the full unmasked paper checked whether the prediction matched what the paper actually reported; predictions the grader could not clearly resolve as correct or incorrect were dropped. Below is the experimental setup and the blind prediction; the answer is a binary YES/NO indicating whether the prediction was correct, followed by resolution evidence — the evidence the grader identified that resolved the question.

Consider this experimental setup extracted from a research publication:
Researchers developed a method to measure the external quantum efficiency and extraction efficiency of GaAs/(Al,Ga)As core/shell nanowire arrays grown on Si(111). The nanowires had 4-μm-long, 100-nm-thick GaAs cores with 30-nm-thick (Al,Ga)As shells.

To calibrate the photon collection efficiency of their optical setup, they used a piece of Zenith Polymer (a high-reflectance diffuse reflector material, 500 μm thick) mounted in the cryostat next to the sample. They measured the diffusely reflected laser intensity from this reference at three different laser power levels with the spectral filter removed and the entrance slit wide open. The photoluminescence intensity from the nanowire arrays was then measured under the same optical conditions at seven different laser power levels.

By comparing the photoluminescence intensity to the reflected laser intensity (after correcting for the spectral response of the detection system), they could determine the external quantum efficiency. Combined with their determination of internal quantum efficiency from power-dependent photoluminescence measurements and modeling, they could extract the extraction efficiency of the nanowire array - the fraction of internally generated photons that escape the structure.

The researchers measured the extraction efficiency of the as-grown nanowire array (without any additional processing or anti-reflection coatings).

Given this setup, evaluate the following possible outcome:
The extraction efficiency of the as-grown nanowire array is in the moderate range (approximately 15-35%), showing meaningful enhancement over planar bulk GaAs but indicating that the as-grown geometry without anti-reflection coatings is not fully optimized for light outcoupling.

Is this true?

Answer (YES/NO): NO